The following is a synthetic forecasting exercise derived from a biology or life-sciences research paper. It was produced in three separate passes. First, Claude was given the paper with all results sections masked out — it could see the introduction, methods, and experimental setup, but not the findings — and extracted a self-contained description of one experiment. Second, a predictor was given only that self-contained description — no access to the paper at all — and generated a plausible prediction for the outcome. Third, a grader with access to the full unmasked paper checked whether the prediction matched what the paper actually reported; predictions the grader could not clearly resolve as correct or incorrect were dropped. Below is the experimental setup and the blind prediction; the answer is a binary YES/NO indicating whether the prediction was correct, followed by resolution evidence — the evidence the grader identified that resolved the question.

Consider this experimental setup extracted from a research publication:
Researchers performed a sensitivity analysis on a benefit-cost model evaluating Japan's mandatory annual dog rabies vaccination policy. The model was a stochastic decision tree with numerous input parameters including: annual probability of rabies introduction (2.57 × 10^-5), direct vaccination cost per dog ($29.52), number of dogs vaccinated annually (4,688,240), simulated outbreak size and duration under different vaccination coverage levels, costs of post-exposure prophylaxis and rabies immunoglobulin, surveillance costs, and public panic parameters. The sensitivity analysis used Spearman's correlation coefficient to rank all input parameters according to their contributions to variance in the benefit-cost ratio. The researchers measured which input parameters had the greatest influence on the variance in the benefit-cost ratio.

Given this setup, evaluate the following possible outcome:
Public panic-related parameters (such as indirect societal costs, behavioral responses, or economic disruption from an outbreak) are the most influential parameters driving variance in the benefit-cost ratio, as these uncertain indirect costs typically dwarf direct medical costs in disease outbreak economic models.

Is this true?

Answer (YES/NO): YES